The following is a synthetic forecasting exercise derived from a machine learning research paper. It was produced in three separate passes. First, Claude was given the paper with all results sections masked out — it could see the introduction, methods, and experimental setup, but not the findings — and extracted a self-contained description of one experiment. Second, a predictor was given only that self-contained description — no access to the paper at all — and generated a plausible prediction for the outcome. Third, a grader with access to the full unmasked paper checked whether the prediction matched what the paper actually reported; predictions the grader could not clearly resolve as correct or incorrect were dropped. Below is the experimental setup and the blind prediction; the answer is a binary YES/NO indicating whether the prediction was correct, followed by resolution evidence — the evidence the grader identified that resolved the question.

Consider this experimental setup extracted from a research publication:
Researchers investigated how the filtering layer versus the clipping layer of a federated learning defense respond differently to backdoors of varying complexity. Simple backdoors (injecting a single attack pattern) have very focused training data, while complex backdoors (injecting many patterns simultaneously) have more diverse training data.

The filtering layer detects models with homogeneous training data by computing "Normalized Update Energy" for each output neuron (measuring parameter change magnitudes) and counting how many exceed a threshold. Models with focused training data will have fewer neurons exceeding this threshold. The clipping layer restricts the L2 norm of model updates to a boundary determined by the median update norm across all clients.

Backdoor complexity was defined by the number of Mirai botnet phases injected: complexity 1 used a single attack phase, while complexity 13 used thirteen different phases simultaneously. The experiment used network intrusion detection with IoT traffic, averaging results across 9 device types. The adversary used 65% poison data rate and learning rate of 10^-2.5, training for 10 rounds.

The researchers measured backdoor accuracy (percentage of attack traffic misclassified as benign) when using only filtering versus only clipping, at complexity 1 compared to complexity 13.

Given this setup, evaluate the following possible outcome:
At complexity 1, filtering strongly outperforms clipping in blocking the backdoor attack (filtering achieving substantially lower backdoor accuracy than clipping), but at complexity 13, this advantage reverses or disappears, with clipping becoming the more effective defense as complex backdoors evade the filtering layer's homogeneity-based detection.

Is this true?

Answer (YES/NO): YES